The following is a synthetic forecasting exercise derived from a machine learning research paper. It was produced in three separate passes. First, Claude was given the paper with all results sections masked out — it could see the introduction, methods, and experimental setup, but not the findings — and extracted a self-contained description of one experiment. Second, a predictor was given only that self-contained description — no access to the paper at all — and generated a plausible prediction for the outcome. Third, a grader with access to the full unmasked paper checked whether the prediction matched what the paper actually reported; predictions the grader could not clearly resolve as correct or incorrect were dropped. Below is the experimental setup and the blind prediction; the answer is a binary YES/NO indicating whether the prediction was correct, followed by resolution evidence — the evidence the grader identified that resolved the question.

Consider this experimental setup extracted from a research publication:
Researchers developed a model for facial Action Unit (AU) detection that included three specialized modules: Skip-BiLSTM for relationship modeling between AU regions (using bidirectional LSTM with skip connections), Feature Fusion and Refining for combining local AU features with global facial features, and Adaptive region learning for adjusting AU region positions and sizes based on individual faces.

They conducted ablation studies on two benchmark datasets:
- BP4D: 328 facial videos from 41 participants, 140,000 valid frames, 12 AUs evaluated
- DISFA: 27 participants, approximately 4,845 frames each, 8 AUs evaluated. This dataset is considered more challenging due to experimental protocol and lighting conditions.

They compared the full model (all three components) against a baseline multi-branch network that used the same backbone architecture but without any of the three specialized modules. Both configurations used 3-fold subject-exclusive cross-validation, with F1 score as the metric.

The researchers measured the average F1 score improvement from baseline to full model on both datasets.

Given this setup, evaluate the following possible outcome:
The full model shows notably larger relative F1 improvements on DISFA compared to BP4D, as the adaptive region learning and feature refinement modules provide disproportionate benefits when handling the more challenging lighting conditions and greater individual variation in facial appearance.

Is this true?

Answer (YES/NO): YES